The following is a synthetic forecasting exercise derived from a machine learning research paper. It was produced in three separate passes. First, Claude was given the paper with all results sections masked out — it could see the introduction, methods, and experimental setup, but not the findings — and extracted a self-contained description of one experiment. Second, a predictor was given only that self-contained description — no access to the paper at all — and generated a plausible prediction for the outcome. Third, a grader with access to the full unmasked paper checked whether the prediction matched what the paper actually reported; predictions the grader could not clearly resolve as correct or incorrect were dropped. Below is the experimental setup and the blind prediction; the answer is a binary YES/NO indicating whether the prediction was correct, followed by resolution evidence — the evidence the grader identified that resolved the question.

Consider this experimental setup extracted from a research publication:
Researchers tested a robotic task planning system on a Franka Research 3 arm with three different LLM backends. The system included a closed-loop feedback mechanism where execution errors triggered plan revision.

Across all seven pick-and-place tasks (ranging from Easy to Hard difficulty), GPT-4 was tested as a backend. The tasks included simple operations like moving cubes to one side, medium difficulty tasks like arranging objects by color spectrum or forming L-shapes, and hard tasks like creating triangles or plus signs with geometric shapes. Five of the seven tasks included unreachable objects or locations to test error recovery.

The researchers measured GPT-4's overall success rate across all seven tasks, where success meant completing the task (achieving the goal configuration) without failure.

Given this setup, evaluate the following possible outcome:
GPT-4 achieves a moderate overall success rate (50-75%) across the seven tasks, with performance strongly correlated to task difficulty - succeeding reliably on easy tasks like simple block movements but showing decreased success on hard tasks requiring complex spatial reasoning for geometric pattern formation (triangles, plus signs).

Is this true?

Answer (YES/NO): NO